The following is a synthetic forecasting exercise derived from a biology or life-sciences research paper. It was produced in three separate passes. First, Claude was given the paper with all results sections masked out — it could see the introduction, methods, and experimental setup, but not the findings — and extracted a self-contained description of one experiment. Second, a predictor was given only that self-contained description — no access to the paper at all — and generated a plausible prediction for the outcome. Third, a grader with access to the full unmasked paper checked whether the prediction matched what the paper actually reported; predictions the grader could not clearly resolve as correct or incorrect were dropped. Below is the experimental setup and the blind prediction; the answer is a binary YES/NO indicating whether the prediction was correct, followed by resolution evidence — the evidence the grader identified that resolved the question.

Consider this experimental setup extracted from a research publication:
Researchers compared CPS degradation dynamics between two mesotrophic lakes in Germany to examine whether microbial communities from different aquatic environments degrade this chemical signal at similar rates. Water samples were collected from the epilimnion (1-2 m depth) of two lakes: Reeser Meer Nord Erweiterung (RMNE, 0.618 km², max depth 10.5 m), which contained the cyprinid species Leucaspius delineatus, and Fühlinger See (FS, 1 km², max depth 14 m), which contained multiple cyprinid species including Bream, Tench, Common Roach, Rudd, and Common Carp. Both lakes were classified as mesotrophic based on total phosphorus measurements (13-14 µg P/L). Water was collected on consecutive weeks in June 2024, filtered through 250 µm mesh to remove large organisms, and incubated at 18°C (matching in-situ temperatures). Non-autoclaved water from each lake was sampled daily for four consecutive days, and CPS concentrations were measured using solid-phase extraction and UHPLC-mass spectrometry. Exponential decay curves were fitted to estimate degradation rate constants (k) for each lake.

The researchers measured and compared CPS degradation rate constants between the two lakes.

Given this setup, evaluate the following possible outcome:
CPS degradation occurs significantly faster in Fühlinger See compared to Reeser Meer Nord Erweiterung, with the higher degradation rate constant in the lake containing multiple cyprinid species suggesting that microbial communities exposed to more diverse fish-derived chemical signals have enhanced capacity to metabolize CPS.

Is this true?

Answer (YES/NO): NO